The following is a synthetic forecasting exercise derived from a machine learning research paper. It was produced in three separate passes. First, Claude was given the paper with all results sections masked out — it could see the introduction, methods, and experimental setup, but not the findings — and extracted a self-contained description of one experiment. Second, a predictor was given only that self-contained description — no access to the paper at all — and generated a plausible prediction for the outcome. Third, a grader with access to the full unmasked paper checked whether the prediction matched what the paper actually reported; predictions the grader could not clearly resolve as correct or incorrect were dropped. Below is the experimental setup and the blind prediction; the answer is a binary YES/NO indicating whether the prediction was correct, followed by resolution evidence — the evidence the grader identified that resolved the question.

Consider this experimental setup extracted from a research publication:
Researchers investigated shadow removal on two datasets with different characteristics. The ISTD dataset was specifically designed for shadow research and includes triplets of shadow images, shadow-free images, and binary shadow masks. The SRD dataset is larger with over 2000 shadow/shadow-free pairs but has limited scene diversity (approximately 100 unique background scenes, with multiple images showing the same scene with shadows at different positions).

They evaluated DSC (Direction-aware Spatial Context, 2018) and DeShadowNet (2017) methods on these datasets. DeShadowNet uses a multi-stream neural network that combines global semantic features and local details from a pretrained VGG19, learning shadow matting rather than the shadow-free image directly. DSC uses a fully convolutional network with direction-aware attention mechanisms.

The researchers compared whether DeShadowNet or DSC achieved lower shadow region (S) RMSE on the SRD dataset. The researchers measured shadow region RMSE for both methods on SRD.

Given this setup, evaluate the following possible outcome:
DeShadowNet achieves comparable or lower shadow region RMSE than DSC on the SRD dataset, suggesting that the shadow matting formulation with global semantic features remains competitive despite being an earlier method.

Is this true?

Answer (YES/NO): YES